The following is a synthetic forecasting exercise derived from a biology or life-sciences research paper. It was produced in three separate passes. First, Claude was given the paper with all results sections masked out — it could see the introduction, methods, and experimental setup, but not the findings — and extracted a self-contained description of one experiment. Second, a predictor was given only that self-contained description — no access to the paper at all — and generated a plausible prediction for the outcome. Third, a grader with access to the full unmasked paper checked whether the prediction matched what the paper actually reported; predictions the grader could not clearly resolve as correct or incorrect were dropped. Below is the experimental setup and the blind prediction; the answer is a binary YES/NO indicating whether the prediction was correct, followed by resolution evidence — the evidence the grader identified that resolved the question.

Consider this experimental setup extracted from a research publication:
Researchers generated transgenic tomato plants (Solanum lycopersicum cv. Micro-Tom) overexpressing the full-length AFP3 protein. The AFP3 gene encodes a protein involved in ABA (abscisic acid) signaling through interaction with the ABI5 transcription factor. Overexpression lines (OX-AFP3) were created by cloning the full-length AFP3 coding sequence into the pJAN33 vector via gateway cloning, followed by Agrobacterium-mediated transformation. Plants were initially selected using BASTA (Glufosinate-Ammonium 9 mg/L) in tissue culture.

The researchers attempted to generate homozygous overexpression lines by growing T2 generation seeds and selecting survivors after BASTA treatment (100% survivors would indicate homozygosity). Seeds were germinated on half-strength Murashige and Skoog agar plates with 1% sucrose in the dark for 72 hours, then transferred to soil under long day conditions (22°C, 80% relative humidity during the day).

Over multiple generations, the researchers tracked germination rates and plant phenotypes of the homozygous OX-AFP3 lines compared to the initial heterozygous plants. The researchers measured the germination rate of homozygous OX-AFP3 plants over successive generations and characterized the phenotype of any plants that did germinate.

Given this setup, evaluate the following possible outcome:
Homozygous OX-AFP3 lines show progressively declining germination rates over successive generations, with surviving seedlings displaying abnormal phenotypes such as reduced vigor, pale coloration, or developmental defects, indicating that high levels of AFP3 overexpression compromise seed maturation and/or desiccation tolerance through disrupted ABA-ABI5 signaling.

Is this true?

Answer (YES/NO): YES